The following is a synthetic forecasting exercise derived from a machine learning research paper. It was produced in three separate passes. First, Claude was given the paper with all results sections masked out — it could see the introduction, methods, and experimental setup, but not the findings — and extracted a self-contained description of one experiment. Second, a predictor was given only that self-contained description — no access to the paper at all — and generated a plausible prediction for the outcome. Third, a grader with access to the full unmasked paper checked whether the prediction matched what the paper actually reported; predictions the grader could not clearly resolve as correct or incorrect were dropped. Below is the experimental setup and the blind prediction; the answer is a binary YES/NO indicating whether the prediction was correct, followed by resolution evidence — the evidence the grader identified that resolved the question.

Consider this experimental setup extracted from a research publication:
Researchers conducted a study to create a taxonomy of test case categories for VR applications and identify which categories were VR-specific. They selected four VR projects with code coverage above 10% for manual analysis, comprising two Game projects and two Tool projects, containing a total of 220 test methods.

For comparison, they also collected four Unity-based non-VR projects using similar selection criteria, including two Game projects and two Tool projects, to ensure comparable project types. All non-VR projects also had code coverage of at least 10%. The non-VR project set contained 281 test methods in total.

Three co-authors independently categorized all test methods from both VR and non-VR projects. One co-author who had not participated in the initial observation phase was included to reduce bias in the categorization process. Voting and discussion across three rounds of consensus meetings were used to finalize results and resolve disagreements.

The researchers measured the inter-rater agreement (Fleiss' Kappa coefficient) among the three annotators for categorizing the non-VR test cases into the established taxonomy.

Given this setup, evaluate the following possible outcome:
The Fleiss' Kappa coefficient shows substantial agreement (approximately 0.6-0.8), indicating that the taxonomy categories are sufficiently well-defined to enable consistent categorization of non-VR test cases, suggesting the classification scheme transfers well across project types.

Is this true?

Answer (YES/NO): NO